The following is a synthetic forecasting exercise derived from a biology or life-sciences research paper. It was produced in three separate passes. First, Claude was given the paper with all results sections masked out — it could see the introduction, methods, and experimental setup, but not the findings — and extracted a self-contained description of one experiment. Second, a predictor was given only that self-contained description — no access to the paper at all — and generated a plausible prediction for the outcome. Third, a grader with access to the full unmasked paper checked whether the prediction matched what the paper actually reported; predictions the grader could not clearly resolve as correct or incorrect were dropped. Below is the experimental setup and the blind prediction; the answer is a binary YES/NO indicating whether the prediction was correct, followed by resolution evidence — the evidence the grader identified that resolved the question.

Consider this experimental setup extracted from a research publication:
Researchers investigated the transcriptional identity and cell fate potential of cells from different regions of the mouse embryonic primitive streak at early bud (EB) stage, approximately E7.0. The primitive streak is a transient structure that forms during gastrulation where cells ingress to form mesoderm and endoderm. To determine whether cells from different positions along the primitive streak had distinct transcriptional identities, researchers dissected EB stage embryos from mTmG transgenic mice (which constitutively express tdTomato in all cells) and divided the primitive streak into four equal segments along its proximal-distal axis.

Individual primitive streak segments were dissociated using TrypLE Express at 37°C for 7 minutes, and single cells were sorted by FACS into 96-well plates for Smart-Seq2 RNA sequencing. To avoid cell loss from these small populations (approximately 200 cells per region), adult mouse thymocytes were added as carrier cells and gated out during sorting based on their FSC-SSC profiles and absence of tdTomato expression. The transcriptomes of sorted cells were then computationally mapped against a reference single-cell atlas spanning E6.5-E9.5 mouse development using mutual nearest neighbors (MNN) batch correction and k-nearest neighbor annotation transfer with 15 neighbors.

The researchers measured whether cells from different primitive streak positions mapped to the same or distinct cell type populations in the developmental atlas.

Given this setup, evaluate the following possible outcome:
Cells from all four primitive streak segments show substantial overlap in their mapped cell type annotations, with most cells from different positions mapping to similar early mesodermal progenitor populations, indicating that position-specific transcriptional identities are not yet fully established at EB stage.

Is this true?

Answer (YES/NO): NO